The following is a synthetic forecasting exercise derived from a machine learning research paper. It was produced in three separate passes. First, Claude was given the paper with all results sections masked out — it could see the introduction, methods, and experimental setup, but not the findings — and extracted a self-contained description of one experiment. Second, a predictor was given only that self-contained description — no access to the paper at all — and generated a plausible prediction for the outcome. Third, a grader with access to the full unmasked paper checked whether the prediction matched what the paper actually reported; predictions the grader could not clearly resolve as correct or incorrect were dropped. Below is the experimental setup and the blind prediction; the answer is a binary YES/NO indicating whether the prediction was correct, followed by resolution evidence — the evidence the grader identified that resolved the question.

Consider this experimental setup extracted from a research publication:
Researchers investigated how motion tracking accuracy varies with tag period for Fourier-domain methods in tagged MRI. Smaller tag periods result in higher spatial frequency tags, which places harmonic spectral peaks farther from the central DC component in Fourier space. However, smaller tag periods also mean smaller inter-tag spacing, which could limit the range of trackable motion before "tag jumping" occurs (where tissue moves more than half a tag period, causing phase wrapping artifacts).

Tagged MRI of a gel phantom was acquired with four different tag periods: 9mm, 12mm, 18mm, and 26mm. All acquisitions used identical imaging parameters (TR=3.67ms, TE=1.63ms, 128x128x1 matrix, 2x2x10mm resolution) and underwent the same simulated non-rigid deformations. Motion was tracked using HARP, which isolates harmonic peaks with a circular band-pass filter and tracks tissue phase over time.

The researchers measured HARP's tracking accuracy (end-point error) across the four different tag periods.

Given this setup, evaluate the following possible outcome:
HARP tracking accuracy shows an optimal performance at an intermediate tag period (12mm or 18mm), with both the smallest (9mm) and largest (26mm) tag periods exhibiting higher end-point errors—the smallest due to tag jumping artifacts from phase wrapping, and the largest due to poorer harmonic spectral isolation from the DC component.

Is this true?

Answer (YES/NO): NO